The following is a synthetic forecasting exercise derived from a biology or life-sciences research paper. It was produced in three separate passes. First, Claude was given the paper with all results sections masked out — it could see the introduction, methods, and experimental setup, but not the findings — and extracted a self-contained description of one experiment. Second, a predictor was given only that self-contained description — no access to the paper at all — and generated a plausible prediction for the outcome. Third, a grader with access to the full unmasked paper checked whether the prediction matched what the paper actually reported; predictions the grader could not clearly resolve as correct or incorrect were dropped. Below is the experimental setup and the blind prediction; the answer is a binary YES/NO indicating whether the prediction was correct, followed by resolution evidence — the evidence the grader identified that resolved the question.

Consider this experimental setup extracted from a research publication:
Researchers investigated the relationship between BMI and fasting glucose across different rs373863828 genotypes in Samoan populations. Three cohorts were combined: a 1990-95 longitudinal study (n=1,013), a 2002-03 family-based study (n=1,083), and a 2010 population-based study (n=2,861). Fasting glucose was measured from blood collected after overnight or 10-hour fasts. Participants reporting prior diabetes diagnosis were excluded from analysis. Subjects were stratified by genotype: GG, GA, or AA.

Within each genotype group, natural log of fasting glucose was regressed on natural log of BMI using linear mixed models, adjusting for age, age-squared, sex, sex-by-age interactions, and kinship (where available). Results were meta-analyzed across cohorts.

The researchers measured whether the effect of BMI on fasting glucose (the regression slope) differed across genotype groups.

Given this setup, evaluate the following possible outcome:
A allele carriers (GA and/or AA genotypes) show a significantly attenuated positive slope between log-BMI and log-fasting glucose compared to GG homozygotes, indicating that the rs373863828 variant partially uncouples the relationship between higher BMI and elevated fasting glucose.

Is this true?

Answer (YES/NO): NO